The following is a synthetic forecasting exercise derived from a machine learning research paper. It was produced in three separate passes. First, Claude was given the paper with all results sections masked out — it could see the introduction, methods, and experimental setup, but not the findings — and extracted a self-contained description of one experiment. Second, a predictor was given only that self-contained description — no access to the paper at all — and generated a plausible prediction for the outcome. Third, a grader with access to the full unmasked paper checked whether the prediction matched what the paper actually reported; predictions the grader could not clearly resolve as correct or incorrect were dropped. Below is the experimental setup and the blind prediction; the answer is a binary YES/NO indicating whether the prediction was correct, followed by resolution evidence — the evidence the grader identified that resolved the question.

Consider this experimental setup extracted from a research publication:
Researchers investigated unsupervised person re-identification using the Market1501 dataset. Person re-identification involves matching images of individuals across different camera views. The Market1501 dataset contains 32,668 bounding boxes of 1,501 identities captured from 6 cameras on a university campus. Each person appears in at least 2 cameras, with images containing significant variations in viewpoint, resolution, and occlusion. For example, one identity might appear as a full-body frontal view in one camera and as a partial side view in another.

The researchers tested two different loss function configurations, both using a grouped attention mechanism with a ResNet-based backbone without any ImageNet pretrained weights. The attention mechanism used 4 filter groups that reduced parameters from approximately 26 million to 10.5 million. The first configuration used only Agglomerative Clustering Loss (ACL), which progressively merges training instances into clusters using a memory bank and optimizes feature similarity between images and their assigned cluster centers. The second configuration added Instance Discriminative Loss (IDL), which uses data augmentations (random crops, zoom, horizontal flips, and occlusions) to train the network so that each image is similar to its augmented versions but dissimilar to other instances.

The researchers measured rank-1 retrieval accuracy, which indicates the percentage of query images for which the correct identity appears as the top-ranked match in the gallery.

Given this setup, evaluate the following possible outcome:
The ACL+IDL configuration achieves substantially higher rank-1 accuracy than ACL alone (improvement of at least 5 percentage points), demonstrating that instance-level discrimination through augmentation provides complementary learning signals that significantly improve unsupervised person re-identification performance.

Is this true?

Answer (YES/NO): YES